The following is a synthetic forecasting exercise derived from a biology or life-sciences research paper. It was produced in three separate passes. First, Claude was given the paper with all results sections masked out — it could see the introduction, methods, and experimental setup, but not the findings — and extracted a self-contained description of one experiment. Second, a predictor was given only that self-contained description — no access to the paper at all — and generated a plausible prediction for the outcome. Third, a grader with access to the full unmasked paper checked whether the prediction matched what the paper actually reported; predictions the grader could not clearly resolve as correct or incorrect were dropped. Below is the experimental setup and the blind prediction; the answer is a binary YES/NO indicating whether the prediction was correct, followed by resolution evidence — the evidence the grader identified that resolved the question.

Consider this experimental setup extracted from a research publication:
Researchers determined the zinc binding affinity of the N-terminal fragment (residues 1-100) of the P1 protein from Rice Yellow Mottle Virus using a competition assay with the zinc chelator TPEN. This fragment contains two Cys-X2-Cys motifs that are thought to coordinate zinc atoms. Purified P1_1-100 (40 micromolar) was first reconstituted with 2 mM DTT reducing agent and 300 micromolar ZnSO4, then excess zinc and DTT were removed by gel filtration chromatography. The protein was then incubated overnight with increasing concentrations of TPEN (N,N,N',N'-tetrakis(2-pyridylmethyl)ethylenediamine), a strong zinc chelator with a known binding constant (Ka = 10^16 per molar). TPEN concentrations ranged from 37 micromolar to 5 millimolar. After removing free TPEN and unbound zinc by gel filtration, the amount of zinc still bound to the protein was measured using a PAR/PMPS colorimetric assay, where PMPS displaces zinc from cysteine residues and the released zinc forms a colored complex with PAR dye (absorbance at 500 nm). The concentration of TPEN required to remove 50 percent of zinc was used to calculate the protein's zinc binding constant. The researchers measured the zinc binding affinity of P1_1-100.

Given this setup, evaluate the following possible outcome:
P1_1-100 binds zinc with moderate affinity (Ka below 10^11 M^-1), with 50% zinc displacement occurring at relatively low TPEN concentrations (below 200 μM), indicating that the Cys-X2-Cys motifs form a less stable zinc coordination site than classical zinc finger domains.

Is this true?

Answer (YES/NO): NO